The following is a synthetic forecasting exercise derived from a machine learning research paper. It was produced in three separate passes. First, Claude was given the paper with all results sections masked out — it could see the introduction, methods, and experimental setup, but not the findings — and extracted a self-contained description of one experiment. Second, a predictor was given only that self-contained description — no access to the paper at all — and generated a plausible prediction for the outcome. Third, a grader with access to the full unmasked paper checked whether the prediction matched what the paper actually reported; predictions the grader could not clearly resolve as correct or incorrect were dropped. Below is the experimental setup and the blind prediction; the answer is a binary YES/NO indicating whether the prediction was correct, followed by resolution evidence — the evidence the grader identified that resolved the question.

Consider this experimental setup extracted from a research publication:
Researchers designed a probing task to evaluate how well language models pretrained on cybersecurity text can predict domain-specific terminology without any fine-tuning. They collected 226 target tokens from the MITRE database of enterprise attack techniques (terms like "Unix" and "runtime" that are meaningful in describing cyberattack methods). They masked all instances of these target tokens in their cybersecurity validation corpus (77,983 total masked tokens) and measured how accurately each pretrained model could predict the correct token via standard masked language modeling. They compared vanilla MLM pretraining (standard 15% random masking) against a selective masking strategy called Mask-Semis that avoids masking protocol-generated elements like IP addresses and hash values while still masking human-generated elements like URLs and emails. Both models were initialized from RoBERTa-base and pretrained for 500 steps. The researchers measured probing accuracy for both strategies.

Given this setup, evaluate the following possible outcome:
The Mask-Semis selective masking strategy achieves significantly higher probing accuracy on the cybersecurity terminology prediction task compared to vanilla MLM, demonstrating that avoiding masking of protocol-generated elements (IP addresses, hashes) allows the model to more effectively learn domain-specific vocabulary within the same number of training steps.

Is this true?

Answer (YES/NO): NO